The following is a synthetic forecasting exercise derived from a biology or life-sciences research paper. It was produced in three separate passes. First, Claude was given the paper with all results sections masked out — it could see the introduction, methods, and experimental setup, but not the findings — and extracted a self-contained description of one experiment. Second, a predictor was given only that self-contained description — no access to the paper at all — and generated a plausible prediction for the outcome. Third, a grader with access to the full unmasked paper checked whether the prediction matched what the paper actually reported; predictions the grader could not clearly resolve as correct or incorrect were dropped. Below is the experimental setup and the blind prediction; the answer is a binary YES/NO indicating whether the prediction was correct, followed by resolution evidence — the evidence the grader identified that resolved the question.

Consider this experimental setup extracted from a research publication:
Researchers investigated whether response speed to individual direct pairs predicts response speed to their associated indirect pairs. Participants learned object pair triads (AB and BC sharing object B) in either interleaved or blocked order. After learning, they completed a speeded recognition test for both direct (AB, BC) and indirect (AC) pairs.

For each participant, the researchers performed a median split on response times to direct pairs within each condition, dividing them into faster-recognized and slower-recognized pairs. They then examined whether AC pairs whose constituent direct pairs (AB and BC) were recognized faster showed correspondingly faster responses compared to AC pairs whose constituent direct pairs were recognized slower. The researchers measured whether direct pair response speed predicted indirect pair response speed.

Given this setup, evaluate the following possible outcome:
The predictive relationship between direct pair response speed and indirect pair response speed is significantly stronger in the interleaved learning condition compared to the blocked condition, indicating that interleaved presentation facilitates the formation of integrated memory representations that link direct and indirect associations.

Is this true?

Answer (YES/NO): NO